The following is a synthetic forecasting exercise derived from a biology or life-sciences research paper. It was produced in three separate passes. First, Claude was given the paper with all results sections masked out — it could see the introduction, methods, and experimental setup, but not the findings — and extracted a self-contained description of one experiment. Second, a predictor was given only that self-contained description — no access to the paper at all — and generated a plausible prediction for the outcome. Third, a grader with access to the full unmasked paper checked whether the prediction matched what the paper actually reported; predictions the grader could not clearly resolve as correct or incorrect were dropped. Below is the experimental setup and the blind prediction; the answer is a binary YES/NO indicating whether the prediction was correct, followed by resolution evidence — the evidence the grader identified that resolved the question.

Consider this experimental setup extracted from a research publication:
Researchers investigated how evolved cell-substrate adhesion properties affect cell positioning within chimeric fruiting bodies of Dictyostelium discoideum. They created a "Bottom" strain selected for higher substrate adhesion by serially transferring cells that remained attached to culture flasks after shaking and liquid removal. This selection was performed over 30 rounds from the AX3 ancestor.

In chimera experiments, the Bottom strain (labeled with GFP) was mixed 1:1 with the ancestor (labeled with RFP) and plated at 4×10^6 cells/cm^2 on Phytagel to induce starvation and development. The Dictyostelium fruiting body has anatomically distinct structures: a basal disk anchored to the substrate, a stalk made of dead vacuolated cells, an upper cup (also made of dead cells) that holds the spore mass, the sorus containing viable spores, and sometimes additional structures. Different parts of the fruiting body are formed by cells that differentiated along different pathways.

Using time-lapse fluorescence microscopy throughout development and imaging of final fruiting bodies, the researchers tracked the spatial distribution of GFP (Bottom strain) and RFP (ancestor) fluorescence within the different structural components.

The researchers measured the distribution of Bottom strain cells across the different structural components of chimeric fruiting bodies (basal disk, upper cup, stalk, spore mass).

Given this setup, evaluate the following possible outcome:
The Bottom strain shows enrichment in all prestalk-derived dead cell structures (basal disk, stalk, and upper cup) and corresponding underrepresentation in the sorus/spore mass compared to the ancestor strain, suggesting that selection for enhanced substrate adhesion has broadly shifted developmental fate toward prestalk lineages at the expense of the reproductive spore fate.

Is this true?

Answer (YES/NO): NO